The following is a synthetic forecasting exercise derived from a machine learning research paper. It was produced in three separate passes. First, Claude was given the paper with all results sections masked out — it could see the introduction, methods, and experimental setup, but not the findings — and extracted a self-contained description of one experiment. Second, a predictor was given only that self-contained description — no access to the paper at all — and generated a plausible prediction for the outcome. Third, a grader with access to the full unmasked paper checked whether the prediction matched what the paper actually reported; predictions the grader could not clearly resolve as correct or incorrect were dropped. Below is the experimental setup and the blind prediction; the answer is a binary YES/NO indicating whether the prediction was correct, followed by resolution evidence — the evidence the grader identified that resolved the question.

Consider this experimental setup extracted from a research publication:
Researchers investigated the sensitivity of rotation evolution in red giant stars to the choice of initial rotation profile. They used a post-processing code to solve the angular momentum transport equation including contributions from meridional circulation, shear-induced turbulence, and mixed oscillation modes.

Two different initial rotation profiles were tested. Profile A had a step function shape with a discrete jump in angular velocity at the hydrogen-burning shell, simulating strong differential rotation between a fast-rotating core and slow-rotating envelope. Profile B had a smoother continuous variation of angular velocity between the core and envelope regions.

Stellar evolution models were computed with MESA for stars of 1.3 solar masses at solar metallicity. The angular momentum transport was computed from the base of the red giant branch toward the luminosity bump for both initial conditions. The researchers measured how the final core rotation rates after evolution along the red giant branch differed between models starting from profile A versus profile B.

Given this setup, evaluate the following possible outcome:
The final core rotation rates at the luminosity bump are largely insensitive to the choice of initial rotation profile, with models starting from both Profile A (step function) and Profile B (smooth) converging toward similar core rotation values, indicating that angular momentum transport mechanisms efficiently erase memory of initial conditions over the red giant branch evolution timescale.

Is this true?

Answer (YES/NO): NO